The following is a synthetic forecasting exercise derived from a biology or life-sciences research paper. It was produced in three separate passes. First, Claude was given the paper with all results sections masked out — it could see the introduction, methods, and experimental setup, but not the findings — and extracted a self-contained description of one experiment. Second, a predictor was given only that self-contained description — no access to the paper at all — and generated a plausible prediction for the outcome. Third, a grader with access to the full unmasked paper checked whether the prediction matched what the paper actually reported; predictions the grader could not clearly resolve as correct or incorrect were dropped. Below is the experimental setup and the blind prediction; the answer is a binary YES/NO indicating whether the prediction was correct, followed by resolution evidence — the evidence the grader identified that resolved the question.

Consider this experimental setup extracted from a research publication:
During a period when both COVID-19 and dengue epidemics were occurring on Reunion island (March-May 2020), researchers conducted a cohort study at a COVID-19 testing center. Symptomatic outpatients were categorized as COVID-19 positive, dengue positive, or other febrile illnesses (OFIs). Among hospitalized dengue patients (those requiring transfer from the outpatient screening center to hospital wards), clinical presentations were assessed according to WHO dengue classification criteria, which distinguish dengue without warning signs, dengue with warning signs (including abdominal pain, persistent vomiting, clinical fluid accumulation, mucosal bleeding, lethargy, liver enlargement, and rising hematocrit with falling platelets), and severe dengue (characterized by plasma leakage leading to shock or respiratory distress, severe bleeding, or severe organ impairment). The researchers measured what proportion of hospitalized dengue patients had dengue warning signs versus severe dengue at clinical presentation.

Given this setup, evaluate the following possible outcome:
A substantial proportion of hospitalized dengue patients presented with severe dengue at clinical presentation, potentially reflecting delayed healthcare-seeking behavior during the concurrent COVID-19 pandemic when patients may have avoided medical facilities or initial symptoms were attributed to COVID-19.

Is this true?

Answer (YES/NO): NO